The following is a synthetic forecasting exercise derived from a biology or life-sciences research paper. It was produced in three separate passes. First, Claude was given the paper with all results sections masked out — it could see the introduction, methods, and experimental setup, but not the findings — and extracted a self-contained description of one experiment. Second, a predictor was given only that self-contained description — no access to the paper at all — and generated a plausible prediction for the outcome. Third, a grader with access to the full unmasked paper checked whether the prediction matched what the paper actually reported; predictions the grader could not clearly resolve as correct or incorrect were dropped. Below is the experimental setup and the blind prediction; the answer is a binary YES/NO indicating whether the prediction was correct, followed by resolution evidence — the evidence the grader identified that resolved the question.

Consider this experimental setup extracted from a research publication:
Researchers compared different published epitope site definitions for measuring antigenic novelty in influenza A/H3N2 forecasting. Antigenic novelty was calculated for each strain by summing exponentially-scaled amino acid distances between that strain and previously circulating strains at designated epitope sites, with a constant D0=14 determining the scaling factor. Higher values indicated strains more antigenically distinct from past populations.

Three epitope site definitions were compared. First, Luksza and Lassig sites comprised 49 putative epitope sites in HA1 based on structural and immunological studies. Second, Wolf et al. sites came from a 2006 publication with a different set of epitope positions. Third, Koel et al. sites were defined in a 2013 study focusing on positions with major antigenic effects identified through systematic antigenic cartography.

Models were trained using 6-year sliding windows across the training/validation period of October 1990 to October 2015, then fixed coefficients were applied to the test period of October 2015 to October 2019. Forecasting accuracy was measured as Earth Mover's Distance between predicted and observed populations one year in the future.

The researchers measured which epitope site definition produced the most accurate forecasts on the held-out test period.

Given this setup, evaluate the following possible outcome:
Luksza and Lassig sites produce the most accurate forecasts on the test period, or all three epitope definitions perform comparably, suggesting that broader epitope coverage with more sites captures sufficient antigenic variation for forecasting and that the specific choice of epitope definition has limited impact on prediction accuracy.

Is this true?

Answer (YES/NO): NO